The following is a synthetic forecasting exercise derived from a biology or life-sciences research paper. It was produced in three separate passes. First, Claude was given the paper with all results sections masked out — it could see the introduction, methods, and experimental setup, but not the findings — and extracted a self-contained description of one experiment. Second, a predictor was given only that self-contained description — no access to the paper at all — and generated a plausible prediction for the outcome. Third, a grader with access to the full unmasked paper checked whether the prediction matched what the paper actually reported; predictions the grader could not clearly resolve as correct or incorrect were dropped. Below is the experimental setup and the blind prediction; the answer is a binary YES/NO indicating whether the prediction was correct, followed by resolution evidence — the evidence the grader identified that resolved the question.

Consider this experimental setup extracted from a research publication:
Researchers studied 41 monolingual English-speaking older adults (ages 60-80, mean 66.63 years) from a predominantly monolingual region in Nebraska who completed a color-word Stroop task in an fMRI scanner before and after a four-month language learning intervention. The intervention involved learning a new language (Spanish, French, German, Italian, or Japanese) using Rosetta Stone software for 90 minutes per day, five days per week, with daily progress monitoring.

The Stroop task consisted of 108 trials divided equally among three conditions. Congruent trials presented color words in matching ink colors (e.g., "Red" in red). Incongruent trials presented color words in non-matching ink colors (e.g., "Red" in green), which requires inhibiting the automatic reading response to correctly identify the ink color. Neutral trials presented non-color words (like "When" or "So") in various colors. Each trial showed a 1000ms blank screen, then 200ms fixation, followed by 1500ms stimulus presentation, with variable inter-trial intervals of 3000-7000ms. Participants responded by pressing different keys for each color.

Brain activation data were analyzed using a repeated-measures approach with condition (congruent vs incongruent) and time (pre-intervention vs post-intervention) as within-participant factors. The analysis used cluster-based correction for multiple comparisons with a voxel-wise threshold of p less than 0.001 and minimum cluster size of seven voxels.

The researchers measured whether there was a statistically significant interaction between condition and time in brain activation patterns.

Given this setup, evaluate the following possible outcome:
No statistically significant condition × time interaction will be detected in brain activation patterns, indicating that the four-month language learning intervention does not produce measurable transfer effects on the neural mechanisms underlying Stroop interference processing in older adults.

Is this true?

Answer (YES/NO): YES